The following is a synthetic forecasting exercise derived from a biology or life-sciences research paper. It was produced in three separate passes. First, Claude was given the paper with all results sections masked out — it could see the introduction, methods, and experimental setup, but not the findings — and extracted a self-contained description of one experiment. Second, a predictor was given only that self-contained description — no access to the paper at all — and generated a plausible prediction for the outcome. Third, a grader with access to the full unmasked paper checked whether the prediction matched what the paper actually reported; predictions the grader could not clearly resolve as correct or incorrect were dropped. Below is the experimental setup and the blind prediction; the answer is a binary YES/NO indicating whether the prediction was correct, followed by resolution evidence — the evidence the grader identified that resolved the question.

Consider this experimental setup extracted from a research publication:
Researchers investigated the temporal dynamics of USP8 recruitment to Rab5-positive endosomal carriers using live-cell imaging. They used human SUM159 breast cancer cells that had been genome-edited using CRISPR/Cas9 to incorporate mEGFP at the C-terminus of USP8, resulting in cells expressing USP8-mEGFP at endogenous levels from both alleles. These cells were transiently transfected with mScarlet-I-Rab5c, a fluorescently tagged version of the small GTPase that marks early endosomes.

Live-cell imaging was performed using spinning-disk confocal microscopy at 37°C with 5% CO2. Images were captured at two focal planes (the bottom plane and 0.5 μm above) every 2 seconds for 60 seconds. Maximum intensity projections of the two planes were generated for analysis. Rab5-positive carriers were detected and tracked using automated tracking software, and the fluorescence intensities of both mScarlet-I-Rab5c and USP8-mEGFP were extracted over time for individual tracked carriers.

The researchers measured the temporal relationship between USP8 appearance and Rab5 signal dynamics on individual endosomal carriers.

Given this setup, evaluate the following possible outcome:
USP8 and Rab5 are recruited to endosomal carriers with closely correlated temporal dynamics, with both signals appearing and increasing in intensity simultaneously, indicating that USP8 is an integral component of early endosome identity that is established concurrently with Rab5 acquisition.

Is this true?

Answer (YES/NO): NO